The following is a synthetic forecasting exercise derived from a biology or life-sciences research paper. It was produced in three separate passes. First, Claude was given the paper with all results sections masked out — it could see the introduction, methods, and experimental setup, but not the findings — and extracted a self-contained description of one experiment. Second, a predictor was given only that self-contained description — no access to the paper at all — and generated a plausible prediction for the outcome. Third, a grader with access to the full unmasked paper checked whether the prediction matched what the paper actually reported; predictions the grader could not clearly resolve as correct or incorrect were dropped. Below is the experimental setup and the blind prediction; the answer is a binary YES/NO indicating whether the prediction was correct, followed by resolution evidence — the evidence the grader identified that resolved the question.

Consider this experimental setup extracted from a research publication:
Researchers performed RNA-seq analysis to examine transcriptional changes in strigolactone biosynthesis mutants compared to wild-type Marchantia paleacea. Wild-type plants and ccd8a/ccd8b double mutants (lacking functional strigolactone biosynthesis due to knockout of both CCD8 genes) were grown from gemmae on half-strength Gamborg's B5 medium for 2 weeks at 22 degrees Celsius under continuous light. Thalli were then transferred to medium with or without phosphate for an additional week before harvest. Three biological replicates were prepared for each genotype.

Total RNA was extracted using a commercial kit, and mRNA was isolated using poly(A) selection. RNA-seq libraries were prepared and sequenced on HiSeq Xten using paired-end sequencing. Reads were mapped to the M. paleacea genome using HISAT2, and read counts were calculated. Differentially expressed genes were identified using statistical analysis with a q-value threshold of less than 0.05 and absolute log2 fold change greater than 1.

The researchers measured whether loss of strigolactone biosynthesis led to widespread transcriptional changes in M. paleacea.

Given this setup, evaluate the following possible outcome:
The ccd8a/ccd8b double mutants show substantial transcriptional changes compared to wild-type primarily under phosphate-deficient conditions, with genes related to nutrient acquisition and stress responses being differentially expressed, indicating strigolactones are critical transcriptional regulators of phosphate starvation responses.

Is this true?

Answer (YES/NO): NO